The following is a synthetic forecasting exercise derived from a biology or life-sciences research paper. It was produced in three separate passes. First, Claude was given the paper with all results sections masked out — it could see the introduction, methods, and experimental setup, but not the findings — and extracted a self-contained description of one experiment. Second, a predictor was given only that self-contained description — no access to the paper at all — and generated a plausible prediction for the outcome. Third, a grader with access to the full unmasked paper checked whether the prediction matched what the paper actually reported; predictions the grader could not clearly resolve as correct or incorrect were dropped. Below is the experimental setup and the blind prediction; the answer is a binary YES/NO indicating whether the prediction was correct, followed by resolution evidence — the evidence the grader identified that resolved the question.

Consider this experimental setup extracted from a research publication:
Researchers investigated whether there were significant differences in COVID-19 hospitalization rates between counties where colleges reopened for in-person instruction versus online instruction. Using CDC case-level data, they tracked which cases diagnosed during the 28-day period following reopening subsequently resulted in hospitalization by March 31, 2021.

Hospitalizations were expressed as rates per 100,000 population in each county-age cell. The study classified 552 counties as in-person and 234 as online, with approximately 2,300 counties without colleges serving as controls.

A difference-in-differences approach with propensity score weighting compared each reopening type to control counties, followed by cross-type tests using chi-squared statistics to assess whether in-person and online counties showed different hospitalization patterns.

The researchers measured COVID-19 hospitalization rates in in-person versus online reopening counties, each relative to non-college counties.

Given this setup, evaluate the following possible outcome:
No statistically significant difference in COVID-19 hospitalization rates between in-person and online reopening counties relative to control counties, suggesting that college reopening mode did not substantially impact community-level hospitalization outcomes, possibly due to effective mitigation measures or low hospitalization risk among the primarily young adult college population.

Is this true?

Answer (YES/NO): NO